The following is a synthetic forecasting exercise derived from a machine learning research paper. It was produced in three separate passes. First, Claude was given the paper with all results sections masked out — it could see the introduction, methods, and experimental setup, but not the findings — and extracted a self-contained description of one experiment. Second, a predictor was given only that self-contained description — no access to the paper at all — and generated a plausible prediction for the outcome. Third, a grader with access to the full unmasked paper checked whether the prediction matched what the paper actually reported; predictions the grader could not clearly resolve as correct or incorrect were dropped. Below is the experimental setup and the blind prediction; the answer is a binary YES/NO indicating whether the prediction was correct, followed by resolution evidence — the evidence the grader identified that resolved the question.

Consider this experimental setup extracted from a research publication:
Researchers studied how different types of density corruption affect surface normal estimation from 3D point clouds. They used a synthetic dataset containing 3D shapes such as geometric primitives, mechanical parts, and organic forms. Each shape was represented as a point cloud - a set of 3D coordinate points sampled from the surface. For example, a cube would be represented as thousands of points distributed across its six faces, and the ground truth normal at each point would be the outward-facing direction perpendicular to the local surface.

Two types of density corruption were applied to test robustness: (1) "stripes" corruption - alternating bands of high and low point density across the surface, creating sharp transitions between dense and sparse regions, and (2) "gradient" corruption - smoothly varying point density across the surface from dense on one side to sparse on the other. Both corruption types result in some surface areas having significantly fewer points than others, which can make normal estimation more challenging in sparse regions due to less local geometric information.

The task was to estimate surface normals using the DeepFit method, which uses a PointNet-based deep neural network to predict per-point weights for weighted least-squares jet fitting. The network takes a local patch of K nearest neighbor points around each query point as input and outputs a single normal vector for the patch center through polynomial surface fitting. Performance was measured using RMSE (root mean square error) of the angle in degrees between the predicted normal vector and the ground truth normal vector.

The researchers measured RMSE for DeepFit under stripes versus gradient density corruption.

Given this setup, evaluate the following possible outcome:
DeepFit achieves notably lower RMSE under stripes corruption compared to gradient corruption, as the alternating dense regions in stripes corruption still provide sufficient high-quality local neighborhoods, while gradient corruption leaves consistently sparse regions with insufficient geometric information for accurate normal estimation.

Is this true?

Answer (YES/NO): NO